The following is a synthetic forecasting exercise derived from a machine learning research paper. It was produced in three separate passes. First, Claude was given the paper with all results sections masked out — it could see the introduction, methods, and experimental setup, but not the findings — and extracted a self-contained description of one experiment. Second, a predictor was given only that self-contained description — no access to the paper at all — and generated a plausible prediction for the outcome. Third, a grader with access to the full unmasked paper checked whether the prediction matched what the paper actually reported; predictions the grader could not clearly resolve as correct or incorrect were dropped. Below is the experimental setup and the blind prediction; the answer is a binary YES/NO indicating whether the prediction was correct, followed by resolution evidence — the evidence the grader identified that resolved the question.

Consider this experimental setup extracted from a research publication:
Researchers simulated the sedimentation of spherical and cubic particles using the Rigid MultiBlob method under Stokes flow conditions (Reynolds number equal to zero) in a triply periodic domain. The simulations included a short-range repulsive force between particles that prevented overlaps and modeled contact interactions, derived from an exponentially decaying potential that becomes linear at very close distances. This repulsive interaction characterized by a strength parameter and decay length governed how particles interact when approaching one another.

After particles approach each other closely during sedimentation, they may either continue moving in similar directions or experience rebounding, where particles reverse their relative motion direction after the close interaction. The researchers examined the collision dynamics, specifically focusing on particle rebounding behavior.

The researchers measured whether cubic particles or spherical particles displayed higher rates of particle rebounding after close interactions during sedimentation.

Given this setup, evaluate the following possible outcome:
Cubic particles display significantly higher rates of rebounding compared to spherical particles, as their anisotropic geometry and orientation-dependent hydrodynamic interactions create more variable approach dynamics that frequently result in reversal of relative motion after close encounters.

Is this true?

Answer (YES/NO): YES